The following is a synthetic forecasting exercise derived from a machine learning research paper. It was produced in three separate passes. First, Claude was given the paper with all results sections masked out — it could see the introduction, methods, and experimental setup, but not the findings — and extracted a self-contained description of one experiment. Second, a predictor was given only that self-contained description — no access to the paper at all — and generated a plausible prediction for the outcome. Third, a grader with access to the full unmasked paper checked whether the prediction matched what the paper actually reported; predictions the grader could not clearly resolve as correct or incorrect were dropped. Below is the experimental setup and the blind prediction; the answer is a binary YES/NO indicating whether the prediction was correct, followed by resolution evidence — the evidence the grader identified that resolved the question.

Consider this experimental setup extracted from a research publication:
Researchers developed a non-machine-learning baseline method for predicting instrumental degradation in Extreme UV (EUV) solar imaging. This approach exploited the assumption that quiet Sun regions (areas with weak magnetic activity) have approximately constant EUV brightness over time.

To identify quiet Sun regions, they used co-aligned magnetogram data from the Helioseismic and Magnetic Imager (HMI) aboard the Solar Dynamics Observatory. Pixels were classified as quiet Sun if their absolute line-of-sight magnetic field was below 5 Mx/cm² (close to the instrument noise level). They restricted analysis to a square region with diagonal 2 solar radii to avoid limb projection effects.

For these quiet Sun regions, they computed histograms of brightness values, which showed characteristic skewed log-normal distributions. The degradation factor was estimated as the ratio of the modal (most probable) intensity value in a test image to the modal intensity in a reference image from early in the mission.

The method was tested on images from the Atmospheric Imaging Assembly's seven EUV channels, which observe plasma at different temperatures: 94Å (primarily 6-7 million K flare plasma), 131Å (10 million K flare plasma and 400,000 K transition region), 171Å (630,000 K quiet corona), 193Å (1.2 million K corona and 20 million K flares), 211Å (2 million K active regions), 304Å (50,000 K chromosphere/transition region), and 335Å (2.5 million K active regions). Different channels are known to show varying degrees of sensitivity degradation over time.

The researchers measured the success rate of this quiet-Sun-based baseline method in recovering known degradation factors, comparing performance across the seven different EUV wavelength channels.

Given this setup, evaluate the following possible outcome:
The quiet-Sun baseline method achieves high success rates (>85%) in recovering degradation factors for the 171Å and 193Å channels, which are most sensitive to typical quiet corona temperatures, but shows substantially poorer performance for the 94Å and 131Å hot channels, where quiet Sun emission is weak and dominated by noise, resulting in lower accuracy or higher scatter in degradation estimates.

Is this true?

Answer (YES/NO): NO